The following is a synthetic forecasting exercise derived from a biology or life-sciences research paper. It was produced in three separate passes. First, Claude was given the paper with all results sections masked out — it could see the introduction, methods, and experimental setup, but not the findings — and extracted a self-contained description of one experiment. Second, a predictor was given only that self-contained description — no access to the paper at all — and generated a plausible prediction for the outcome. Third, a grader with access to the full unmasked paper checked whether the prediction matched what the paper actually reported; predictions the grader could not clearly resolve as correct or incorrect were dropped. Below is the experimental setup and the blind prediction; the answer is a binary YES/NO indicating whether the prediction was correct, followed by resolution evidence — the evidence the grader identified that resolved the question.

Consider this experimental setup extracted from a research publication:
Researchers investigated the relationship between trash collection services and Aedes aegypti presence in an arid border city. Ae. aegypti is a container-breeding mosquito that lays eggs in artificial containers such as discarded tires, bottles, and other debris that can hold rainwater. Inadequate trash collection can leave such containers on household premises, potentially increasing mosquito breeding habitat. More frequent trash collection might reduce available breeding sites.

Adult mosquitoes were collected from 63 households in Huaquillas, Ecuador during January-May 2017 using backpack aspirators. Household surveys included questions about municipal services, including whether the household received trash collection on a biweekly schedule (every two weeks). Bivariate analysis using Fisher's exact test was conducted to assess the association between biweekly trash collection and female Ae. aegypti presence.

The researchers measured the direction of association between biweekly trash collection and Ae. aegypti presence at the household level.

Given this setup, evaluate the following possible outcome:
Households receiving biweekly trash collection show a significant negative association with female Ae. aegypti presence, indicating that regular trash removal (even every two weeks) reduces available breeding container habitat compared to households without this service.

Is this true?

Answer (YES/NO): NO